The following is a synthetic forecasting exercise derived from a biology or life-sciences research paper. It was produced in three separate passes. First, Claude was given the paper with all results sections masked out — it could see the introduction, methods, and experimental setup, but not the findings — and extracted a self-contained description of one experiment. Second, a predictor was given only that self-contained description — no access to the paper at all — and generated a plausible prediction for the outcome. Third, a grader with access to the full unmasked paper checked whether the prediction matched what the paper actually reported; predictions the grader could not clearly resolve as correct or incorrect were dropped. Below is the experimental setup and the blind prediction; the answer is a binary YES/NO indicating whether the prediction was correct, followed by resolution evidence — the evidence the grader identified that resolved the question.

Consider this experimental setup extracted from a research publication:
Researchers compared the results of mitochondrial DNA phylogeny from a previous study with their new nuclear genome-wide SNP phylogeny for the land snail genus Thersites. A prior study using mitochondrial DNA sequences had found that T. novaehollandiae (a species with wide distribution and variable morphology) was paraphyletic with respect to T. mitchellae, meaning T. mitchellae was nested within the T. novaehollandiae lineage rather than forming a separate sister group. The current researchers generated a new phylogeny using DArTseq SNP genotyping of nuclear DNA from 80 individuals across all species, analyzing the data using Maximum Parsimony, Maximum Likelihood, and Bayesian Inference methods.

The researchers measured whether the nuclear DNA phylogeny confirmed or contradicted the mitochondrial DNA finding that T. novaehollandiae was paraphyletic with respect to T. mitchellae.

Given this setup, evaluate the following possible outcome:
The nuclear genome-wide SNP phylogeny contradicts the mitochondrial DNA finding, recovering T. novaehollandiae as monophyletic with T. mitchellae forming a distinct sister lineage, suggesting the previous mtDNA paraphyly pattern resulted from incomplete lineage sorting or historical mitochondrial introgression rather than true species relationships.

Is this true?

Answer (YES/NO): NO